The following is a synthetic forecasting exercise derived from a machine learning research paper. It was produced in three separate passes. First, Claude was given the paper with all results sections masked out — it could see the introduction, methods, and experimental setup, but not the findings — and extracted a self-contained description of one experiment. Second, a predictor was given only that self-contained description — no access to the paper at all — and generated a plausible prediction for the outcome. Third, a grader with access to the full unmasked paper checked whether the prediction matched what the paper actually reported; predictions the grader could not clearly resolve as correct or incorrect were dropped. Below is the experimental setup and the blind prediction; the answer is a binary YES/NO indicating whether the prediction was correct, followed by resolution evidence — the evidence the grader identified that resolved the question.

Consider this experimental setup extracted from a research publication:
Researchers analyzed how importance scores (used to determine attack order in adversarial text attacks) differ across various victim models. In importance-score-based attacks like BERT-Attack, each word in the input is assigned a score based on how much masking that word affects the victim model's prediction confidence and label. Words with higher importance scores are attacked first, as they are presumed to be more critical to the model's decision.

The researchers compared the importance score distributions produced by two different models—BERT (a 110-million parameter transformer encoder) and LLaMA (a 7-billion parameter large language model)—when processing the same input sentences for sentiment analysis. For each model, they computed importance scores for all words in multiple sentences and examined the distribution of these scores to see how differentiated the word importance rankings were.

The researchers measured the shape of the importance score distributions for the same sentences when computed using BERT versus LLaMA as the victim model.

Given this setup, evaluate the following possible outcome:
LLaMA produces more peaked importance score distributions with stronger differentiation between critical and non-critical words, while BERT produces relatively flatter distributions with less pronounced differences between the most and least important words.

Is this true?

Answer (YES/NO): NO